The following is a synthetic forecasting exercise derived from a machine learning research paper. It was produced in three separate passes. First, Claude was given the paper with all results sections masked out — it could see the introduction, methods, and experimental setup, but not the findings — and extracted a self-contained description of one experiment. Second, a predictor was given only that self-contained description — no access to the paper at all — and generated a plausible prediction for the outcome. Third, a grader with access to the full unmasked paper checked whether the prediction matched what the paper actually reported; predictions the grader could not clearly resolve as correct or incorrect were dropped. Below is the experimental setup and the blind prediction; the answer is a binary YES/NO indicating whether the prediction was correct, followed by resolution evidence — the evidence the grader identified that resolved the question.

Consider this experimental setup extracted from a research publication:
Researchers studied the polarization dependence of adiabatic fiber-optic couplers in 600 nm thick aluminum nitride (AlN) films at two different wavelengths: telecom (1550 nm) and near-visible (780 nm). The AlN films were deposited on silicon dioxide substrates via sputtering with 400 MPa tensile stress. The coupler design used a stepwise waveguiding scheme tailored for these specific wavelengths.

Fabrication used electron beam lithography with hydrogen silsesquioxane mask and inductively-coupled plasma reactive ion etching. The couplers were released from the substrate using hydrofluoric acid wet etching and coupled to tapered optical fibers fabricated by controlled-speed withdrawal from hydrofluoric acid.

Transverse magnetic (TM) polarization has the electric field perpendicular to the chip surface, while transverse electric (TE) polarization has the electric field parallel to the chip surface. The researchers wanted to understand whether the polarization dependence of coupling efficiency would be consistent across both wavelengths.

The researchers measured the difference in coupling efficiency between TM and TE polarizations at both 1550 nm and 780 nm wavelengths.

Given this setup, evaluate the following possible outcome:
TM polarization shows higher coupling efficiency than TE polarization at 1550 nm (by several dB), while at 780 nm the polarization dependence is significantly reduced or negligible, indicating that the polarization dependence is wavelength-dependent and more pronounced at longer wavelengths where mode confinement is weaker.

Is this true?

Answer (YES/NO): NO